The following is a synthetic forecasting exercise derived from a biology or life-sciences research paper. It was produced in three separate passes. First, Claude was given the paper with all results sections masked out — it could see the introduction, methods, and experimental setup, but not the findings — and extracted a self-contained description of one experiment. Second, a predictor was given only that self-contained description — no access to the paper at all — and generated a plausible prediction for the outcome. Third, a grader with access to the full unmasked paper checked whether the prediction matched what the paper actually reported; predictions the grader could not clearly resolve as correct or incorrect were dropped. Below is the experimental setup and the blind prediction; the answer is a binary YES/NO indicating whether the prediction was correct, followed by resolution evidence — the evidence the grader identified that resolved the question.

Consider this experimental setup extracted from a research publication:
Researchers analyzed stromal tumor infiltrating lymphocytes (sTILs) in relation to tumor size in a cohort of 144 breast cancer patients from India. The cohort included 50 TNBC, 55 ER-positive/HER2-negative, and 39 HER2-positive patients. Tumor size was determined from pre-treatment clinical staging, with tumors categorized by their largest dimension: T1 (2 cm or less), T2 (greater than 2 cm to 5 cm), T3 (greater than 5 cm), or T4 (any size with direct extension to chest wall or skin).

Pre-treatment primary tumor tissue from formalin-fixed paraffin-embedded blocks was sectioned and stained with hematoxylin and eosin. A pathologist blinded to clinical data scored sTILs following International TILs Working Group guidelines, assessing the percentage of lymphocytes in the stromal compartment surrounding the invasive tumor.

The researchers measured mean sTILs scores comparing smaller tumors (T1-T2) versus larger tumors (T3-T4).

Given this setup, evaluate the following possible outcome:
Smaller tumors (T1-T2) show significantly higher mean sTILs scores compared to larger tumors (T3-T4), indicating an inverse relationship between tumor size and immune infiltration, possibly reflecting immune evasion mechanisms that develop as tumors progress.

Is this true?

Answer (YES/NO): NO